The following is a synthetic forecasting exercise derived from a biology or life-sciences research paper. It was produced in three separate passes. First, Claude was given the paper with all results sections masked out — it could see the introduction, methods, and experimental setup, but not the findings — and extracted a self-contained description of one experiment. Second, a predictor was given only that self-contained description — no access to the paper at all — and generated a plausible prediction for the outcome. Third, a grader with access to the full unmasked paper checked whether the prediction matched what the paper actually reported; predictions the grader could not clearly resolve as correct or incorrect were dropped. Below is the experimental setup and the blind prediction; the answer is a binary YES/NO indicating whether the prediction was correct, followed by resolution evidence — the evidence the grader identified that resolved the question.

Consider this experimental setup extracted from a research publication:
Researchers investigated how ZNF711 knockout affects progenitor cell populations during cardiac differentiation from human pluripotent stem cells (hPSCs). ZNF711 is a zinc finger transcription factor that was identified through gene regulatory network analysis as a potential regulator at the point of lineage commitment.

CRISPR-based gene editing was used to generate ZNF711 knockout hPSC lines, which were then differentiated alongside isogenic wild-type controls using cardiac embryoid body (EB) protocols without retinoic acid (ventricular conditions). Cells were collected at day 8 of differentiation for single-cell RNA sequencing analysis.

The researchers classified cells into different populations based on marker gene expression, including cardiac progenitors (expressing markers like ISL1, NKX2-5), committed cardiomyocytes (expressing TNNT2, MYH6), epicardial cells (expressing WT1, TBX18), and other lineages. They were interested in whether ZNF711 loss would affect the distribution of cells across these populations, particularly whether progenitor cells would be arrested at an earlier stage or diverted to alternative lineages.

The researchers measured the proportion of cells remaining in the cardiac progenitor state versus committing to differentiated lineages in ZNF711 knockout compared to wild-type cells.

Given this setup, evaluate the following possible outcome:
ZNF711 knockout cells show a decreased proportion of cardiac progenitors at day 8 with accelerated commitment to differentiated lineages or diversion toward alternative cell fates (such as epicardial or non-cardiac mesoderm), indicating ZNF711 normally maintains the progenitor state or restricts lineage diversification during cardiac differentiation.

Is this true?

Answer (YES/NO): NO